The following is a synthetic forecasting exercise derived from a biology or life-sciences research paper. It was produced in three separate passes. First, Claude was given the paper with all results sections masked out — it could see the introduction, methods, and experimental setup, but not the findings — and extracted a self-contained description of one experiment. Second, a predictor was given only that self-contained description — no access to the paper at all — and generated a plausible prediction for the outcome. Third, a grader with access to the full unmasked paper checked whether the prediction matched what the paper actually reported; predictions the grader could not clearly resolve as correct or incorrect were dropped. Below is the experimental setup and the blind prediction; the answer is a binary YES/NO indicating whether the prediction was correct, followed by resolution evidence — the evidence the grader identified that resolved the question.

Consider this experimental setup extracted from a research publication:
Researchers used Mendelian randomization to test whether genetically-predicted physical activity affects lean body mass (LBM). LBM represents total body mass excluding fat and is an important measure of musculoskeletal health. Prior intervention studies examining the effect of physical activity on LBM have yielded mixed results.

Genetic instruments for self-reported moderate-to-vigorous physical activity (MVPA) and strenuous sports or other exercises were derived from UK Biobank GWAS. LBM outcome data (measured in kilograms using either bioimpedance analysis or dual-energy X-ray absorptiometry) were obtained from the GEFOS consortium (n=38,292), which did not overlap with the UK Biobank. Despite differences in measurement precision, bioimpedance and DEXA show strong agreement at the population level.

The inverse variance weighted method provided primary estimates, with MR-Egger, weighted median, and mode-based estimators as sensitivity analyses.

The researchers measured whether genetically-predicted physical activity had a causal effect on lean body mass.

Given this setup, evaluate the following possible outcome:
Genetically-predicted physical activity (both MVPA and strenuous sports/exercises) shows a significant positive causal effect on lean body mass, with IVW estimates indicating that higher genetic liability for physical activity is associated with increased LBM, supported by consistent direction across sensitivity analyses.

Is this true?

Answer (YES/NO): NO